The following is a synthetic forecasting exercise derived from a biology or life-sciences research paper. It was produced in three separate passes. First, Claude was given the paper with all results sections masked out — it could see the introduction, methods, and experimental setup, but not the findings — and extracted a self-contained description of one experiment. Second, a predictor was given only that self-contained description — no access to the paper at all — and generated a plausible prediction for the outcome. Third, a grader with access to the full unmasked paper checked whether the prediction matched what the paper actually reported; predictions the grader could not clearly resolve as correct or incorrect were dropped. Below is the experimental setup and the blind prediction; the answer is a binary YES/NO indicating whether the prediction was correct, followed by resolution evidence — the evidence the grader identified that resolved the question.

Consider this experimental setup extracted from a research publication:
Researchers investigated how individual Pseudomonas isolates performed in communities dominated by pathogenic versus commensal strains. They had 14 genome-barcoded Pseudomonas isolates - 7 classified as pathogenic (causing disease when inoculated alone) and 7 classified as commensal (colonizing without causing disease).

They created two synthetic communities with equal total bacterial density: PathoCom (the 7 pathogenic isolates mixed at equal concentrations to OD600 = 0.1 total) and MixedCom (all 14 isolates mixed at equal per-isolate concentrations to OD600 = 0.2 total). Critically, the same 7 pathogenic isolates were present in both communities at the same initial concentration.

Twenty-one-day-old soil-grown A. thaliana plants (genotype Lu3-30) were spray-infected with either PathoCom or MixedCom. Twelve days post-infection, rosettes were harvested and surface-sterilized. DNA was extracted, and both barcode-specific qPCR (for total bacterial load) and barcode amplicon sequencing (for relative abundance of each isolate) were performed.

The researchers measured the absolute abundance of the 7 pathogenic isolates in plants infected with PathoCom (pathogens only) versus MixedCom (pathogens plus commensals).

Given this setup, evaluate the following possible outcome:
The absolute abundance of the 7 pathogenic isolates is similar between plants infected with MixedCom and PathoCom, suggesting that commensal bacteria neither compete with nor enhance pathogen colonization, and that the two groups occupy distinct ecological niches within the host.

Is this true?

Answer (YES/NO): NO